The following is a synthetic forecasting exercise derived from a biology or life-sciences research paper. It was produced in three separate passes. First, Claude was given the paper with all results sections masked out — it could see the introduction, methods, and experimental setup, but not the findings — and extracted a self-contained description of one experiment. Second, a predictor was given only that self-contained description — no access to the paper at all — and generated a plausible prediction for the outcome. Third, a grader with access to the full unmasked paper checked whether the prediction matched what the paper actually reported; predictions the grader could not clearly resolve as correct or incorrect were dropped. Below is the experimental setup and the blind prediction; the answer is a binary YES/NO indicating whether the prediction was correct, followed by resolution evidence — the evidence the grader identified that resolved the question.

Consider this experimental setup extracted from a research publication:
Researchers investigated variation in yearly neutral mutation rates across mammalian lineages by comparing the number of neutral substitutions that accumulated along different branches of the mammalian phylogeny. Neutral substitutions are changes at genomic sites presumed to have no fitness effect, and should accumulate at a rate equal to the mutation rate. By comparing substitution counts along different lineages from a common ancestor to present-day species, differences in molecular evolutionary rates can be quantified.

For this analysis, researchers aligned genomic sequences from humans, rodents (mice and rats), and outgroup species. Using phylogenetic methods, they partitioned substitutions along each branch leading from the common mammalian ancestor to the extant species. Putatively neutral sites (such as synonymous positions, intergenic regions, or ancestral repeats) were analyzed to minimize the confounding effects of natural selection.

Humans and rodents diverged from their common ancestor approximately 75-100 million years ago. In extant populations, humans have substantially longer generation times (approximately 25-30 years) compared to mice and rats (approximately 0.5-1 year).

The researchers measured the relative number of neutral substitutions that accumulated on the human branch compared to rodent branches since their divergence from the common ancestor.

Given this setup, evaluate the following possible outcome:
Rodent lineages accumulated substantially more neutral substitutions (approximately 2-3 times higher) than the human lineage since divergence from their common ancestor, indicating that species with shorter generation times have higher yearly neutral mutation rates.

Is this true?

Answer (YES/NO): YES